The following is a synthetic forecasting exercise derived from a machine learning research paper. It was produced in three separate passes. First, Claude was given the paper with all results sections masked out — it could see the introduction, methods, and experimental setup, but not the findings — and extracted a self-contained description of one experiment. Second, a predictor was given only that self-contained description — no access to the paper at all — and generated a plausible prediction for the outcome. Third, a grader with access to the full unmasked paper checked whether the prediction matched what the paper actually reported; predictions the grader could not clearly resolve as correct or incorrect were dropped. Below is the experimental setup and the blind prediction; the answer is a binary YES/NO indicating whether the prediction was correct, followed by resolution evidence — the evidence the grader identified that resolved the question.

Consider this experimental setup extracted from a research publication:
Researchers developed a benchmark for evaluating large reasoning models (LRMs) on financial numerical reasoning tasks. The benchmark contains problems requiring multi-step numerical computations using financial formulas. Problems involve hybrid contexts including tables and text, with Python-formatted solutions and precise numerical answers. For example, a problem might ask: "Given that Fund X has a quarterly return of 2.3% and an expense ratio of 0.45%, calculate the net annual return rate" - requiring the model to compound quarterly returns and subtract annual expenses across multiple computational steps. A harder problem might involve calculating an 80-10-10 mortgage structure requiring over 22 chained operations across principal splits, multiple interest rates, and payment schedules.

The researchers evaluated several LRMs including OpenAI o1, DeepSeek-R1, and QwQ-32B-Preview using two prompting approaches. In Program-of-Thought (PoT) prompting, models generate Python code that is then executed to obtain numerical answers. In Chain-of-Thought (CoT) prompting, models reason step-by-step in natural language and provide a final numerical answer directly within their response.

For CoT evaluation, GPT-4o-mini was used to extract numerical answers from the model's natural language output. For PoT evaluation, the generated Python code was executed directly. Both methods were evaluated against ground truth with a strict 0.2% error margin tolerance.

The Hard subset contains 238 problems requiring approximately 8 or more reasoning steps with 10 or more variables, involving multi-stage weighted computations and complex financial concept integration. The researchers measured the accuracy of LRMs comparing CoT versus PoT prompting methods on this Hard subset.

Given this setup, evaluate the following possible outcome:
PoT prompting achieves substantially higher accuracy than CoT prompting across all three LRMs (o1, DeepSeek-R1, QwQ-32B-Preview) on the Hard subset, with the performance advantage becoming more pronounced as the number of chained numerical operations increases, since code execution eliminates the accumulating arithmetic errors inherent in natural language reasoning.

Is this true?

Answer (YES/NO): NO